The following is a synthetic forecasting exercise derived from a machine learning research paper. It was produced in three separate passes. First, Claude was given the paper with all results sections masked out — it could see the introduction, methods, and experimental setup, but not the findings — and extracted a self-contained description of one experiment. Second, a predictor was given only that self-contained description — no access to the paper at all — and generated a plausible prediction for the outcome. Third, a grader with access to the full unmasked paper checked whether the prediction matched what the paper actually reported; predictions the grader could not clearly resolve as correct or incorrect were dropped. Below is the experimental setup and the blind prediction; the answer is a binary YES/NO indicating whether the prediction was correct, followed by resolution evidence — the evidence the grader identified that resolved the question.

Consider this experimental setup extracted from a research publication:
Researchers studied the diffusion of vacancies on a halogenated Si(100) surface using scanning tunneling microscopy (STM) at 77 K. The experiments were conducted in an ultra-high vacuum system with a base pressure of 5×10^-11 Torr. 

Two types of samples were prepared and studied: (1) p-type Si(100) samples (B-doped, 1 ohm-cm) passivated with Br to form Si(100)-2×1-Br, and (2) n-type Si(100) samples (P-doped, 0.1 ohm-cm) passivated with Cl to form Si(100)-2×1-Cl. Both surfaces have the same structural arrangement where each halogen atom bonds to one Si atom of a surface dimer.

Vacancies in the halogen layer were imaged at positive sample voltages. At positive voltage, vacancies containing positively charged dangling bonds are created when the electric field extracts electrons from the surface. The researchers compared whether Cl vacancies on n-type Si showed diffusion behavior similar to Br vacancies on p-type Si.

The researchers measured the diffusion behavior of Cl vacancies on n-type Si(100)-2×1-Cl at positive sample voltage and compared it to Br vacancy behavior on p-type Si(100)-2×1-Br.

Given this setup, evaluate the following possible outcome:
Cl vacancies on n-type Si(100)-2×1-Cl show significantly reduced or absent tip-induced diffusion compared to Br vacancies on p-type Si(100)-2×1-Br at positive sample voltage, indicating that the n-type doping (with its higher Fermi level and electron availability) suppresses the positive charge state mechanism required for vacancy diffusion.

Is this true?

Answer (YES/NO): NO